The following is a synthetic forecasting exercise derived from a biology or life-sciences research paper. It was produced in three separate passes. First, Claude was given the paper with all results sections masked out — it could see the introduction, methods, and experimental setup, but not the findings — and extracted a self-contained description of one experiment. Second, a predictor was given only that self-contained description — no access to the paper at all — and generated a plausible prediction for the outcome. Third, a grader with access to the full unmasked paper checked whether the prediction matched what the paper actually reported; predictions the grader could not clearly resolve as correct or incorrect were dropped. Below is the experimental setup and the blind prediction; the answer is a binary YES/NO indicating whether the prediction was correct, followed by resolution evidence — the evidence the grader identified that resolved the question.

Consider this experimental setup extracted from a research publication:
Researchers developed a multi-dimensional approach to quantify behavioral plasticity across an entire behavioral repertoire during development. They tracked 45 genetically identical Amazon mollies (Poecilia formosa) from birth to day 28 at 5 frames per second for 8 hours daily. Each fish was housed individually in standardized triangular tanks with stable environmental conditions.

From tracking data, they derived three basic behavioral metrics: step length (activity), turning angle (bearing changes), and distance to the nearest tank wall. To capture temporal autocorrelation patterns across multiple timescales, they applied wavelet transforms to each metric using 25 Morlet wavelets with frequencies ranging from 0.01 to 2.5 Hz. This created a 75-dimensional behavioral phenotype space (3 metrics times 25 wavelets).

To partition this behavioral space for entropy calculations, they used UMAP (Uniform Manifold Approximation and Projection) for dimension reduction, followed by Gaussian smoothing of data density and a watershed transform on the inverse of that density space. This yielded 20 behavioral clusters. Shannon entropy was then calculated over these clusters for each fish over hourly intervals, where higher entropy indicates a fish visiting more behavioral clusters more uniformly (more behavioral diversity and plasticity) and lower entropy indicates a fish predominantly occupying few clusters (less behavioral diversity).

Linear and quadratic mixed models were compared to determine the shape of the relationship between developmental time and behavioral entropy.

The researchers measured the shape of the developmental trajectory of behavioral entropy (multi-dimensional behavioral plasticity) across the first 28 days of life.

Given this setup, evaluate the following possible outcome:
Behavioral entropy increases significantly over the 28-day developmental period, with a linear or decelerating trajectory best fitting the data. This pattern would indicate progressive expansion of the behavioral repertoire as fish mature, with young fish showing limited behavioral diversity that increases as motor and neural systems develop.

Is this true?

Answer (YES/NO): NO